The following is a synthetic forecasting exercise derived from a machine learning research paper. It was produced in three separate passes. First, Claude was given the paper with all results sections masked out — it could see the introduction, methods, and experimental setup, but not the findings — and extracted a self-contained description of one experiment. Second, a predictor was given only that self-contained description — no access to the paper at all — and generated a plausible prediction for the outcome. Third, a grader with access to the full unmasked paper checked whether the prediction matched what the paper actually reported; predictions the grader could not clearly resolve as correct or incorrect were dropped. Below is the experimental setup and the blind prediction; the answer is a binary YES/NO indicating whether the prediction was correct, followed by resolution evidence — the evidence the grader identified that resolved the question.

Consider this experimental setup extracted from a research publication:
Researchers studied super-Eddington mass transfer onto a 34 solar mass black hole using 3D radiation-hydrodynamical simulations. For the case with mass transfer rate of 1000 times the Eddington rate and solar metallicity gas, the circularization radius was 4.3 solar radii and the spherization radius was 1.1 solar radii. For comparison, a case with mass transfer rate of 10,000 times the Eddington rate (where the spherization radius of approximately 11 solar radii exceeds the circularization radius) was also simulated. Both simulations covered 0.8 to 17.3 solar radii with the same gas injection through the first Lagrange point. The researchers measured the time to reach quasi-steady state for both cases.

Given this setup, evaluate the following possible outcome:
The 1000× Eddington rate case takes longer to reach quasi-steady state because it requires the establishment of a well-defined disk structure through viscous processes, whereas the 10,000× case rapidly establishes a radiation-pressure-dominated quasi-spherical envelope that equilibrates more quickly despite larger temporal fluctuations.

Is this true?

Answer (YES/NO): NO